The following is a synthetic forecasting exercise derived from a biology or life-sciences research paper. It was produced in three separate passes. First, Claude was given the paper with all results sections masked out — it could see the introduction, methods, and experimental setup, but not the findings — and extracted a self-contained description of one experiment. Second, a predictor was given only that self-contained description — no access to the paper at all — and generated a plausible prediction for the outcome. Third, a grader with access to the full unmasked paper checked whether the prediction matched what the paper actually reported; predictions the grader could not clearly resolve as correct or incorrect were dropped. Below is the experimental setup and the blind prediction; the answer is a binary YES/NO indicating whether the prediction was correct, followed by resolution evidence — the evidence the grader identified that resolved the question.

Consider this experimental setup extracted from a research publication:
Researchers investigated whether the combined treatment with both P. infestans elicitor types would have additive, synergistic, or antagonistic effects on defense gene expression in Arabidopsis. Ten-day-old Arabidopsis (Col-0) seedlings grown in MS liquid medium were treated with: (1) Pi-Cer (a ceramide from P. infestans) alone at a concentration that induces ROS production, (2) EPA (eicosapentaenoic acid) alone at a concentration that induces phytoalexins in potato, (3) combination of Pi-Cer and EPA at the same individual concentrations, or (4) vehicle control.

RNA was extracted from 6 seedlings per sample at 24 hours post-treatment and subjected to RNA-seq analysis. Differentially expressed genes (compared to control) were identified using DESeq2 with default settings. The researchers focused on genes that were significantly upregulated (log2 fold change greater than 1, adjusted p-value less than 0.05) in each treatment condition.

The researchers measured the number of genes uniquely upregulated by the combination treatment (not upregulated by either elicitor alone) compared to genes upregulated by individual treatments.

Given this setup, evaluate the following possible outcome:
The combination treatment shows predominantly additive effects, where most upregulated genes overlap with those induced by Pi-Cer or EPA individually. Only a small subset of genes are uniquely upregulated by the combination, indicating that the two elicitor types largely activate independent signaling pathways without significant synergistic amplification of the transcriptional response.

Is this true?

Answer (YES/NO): NO